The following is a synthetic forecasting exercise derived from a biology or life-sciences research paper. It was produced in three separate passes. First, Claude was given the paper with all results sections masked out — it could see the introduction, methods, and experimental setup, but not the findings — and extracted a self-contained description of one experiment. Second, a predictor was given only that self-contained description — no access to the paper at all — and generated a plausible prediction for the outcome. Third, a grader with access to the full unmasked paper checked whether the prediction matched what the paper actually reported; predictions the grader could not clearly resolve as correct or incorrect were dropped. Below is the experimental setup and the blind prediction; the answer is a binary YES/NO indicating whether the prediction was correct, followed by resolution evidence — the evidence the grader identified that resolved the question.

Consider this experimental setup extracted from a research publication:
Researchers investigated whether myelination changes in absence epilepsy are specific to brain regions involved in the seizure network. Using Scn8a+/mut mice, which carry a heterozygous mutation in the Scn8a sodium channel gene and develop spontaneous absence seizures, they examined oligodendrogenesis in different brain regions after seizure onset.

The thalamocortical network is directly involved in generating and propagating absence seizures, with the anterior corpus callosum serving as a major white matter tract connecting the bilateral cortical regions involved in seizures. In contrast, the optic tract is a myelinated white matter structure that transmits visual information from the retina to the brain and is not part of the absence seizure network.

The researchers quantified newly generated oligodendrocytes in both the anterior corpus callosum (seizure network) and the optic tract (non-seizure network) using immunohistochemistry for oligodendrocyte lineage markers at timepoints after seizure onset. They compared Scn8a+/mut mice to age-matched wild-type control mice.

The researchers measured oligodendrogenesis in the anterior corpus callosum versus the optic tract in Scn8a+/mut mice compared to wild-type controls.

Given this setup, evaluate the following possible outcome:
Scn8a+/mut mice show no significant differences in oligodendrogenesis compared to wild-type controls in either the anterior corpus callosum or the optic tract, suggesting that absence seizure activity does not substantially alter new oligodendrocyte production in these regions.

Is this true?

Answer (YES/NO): NO